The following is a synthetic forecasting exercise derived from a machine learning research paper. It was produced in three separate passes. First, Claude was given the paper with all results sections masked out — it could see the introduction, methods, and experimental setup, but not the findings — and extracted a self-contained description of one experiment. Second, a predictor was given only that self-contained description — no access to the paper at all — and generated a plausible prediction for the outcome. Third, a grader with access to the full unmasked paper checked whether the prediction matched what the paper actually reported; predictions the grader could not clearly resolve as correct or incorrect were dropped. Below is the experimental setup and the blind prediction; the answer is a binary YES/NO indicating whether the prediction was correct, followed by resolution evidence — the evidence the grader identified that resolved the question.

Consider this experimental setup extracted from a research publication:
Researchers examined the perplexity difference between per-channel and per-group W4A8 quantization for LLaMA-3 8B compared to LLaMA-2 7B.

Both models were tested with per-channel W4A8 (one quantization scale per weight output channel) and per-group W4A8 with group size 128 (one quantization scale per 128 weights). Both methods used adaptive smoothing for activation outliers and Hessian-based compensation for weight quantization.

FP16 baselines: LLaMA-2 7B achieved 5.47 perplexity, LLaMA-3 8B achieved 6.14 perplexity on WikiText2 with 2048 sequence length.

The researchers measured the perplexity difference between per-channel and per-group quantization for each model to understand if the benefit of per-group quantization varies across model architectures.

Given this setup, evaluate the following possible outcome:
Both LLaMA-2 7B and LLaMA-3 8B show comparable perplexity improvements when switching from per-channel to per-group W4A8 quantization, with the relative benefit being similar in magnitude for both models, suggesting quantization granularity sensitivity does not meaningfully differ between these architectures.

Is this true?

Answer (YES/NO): NO